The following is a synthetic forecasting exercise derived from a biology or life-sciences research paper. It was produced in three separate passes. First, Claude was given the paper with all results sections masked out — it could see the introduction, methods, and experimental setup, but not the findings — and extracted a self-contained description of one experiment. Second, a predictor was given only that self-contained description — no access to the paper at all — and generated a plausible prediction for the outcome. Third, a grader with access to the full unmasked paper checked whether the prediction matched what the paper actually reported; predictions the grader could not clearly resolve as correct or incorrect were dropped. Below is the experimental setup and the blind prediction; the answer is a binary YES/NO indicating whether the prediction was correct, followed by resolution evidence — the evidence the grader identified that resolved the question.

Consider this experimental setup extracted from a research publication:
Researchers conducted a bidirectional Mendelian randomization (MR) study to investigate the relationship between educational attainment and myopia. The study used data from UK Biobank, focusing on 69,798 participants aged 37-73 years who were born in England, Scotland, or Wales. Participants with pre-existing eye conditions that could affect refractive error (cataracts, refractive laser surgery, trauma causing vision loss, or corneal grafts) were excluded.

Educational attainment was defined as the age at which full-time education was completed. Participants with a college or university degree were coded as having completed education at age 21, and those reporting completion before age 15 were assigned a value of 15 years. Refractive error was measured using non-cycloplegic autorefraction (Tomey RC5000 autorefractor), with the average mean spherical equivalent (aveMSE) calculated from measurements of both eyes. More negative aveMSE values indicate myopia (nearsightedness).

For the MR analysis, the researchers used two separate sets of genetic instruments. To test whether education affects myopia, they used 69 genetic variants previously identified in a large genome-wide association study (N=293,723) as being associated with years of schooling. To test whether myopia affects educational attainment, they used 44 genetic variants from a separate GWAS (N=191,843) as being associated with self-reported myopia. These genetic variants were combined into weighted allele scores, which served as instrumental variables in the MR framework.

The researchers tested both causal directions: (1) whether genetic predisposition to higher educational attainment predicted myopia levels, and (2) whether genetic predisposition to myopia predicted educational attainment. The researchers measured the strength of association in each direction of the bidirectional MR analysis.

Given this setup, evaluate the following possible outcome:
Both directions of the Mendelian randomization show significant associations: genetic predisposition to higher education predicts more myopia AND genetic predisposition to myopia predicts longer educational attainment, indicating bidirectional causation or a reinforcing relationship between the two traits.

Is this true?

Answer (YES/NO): NO